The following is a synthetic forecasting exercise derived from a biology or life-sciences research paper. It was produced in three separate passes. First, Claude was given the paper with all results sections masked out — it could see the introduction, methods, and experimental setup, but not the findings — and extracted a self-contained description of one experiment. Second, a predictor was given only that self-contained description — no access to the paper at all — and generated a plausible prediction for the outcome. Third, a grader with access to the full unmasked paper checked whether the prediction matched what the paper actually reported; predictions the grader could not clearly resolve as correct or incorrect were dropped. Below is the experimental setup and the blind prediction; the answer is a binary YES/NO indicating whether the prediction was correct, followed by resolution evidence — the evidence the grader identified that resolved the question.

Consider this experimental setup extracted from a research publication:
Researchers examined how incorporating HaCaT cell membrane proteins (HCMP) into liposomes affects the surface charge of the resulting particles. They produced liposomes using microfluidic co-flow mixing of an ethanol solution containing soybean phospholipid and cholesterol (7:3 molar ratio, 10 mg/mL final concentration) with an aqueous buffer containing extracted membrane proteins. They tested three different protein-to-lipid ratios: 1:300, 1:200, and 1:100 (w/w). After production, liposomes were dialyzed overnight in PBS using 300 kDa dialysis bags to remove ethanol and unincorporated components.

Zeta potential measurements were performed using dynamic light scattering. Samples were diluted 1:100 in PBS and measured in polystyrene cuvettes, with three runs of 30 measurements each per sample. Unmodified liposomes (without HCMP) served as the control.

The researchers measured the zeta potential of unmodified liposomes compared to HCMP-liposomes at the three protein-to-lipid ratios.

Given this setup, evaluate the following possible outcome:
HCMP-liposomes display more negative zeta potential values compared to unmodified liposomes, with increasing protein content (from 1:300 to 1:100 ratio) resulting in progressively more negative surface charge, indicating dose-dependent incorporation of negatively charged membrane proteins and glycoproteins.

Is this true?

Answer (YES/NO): YES